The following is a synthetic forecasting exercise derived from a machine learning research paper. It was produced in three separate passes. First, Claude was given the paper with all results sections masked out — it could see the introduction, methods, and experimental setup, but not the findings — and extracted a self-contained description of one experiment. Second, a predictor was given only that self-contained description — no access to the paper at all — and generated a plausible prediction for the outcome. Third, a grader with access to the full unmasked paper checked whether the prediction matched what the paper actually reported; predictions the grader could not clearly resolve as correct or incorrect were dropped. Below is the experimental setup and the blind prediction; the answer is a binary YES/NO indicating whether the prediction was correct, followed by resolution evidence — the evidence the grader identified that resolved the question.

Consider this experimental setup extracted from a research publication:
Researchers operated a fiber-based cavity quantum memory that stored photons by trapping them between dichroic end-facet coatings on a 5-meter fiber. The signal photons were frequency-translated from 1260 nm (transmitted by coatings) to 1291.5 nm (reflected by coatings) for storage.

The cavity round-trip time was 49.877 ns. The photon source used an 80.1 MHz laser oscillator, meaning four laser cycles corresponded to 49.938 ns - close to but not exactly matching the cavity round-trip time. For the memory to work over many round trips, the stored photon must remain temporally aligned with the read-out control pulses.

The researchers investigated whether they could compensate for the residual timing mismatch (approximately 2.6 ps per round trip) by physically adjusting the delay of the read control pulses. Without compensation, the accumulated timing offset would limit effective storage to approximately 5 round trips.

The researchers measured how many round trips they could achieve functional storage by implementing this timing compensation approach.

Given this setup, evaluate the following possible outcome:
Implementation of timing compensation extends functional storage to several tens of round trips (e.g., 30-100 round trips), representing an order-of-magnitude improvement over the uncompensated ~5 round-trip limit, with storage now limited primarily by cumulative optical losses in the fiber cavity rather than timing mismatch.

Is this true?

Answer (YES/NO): NO